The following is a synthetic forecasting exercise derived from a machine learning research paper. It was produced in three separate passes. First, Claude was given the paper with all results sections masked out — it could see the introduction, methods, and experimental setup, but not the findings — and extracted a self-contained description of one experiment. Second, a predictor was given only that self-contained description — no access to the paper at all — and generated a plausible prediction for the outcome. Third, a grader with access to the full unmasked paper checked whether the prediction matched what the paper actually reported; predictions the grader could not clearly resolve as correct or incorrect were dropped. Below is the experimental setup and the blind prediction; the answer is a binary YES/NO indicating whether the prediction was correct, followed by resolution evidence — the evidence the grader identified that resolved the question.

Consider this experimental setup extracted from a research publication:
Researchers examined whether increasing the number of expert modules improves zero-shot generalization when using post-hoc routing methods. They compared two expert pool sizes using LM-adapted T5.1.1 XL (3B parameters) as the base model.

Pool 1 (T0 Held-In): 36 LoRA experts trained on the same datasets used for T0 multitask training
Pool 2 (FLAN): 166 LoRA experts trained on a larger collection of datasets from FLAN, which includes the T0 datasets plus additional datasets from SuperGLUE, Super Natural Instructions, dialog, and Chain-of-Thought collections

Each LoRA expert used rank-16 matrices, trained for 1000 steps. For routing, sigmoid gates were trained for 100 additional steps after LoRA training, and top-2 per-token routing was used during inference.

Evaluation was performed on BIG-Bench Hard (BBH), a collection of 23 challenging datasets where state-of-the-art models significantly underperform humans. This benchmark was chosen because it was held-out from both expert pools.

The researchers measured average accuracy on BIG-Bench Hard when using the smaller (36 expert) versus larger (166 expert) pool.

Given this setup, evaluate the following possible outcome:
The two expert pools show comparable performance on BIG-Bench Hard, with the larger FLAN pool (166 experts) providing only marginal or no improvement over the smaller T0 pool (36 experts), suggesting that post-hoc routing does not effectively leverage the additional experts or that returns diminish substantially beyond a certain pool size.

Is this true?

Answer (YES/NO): YES